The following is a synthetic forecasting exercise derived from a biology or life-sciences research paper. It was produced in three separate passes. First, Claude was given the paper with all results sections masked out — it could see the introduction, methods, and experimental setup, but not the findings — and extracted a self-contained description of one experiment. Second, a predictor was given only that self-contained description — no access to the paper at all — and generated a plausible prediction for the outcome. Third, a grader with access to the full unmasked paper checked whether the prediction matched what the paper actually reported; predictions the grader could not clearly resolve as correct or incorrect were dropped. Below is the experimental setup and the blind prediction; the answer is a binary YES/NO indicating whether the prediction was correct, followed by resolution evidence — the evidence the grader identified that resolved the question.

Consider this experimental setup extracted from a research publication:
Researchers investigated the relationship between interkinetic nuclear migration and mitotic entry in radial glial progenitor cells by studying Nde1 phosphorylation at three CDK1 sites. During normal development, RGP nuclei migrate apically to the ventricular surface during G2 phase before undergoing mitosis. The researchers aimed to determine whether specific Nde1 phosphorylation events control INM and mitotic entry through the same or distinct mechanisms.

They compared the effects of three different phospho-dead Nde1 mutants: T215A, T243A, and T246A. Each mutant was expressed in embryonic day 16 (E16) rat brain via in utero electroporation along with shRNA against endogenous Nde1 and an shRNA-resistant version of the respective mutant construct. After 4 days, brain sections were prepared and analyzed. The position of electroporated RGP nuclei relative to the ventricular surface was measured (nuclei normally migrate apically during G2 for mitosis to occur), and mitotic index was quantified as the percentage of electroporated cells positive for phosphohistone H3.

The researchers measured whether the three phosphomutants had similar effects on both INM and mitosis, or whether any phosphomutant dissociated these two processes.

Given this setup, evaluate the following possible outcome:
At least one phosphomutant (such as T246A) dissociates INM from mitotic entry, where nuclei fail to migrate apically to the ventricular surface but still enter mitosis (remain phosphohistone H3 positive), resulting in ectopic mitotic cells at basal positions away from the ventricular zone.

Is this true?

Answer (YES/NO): NO